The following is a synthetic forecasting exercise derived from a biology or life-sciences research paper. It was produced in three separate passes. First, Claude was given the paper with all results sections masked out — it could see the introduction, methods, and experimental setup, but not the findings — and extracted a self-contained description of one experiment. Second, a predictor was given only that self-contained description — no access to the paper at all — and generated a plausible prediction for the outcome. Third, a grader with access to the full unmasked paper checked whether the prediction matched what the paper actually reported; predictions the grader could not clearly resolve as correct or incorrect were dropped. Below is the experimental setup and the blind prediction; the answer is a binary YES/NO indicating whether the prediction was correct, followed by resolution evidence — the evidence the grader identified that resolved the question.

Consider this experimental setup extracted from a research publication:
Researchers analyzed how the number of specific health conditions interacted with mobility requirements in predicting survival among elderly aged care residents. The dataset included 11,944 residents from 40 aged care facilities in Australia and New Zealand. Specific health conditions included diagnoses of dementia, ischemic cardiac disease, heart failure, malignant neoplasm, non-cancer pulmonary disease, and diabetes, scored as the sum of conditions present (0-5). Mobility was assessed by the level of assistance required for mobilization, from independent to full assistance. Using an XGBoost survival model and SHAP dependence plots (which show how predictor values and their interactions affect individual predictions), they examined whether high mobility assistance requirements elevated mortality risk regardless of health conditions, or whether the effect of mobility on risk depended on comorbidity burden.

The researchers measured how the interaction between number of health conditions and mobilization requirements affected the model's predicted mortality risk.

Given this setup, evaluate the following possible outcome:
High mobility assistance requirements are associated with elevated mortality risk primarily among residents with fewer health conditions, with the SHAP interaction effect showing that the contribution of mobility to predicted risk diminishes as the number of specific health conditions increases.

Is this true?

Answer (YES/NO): NO